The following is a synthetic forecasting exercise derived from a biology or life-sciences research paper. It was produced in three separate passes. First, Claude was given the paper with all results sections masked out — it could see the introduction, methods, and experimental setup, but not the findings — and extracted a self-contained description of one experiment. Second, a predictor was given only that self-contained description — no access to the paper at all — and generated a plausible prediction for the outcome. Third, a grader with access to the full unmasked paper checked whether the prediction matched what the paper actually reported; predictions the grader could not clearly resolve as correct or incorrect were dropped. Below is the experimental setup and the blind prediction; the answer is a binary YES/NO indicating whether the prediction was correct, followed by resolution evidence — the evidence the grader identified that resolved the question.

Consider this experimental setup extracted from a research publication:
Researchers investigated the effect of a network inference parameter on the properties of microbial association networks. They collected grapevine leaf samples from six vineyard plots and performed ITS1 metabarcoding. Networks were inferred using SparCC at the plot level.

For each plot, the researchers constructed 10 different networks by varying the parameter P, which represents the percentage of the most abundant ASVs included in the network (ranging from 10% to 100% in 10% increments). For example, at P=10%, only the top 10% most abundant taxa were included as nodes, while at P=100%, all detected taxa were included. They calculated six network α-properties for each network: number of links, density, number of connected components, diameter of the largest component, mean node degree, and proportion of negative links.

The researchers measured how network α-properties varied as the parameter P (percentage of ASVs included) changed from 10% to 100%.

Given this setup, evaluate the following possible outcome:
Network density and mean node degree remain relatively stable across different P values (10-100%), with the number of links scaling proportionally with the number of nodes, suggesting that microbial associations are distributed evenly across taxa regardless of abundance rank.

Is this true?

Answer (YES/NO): NO